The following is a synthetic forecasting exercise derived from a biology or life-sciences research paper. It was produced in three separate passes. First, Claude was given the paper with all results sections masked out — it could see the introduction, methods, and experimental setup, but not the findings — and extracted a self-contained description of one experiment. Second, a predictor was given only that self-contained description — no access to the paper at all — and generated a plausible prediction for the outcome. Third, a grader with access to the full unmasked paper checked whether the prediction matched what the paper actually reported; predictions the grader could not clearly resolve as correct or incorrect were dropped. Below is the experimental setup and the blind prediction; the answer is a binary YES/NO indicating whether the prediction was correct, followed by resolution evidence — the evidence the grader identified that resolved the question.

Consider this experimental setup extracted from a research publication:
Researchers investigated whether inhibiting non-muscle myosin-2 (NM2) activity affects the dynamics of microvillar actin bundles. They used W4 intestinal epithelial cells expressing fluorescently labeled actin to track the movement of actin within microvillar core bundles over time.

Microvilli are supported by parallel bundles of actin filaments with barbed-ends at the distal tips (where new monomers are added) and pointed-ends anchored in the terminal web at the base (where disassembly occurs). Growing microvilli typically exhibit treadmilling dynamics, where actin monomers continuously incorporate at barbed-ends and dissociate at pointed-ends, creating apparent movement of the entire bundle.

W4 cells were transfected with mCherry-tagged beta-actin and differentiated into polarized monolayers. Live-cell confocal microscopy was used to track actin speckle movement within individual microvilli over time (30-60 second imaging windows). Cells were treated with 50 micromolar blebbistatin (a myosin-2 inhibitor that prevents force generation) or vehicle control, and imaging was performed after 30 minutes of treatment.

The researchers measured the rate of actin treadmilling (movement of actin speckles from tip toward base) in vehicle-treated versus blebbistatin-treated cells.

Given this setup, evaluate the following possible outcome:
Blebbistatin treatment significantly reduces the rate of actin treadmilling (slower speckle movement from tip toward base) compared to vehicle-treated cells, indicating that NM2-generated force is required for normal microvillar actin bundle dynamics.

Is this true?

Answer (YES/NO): YES